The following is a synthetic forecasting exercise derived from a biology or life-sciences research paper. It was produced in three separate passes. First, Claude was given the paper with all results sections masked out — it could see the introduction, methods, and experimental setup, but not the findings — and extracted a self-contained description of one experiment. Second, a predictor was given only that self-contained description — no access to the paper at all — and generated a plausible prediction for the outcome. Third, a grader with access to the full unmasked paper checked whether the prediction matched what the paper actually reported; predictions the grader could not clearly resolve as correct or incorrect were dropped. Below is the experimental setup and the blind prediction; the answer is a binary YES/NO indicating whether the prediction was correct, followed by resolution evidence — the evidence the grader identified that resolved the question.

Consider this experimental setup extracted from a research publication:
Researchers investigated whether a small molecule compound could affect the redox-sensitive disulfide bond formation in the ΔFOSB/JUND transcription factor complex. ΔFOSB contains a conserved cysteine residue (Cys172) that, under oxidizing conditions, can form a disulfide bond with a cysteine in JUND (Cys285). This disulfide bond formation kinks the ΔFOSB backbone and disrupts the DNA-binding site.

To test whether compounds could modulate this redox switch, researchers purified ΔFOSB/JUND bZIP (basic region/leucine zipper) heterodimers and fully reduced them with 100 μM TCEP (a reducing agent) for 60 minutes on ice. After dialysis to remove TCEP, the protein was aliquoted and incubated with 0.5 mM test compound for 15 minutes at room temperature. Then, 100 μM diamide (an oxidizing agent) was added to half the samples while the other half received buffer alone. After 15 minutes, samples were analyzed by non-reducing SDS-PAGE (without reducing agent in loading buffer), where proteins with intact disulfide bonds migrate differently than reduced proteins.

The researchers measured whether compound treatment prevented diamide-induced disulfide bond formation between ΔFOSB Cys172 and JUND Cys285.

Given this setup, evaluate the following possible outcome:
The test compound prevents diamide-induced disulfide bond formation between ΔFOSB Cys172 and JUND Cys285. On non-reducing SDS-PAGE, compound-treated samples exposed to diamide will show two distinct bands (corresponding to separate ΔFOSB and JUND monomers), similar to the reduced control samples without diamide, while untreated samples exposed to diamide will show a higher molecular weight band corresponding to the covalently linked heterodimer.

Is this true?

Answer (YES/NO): NO